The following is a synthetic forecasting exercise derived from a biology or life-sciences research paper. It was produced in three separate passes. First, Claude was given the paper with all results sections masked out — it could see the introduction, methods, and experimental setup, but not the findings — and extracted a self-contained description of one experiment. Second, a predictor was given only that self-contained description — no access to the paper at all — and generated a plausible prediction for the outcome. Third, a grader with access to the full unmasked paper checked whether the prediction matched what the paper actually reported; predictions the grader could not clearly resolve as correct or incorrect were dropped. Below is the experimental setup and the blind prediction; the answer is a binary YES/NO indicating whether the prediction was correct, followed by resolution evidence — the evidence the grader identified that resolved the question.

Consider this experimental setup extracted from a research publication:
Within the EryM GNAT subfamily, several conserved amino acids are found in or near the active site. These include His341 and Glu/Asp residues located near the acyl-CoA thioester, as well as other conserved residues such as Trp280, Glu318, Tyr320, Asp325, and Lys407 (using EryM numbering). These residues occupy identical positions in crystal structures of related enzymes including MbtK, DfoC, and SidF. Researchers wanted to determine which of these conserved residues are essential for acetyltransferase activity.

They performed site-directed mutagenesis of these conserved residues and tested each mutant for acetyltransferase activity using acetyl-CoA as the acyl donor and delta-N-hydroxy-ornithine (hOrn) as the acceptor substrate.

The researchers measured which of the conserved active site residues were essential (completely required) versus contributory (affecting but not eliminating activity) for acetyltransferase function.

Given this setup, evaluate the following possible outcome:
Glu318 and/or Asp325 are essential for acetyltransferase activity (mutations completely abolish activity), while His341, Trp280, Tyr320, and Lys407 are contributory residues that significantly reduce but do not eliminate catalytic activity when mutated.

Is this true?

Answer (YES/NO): NO